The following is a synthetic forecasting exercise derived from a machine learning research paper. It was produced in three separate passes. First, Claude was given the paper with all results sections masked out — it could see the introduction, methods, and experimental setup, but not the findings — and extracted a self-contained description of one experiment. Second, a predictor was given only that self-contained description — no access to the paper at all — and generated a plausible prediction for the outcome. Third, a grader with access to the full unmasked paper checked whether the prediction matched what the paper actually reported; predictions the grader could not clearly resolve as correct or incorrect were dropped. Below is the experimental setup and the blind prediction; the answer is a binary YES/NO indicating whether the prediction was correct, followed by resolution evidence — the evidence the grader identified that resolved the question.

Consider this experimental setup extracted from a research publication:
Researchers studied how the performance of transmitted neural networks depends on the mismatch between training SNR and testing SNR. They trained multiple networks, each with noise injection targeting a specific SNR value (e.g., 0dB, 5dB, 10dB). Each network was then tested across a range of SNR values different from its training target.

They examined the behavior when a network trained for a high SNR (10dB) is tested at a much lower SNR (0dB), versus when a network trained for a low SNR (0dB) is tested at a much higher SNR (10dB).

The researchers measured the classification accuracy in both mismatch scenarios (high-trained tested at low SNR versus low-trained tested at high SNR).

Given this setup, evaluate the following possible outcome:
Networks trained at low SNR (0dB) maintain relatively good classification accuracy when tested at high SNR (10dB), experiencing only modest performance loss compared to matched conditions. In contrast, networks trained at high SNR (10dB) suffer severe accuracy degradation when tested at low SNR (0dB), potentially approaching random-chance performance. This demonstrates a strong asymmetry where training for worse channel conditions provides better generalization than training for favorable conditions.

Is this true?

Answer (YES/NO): NO